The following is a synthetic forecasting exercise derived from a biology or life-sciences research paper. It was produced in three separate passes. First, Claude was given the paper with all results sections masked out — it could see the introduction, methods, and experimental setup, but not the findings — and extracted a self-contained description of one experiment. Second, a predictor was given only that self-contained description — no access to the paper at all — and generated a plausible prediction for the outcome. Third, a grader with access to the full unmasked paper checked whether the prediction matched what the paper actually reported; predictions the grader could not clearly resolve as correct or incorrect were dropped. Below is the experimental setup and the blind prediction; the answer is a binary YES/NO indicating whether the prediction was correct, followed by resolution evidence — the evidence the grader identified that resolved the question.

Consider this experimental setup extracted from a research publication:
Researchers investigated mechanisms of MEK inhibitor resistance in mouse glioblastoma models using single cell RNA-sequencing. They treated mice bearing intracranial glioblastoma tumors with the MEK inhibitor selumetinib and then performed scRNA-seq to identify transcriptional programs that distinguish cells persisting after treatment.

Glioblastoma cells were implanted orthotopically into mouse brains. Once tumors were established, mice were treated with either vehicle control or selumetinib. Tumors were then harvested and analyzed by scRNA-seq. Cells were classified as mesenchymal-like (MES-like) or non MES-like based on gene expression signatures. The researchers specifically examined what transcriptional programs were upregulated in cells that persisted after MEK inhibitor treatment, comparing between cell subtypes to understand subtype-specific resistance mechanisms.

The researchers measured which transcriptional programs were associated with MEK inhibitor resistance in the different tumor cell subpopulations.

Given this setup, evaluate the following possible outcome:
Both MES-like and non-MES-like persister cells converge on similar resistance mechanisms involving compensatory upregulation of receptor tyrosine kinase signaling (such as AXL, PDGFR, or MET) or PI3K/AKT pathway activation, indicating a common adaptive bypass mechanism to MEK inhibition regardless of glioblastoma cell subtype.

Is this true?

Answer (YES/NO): NO